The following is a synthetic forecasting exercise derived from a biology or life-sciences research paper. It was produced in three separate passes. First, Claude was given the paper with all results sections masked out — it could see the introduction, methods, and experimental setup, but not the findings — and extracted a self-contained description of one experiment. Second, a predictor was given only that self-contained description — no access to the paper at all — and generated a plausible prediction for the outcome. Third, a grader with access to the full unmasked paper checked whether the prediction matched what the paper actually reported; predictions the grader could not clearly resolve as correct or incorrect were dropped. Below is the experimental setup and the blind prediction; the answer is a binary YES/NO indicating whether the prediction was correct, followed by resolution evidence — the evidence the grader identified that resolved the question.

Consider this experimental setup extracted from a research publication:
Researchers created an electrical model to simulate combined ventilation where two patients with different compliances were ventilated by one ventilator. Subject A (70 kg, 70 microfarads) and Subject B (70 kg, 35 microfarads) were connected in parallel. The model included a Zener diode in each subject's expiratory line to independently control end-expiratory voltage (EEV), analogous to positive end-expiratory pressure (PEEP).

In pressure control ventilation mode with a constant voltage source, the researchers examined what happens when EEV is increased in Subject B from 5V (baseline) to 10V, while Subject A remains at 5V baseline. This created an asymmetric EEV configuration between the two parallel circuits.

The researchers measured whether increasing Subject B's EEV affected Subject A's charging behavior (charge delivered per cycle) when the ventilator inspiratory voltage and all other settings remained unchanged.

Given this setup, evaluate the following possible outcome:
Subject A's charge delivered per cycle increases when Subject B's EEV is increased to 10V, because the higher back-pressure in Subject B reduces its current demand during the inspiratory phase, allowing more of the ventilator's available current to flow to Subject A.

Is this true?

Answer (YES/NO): NO